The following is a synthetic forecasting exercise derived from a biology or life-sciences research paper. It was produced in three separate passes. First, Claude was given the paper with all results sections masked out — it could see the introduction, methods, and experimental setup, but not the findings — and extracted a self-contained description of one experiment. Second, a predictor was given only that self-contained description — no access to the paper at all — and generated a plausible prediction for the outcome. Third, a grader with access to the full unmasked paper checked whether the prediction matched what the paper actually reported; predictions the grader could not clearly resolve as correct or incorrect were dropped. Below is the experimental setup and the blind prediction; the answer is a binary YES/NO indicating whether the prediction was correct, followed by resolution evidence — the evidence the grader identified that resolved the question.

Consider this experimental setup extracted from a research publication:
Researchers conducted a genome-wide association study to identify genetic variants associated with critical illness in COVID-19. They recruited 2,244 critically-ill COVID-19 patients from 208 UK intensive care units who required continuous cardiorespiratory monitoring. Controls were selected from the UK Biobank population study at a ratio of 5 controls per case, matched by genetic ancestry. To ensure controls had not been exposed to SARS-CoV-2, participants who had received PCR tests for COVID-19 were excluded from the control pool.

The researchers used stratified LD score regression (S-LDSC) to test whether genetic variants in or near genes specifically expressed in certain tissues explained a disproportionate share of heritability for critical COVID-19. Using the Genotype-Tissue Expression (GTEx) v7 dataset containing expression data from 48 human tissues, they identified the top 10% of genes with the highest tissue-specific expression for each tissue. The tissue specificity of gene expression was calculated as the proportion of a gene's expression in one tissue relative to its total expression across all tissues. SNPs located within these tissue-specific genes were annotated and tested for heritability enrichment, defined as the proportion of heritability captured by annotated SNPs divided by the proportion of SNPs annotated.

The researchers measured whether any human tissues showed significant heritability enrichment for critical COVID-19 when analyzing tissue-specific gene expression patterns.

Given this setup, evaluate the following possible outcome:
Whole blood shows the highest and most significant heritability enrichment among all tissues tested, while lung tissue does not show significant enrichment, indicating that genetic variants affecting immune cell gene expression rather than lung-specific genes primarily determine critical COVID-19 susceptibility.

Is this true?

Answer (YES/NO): NO